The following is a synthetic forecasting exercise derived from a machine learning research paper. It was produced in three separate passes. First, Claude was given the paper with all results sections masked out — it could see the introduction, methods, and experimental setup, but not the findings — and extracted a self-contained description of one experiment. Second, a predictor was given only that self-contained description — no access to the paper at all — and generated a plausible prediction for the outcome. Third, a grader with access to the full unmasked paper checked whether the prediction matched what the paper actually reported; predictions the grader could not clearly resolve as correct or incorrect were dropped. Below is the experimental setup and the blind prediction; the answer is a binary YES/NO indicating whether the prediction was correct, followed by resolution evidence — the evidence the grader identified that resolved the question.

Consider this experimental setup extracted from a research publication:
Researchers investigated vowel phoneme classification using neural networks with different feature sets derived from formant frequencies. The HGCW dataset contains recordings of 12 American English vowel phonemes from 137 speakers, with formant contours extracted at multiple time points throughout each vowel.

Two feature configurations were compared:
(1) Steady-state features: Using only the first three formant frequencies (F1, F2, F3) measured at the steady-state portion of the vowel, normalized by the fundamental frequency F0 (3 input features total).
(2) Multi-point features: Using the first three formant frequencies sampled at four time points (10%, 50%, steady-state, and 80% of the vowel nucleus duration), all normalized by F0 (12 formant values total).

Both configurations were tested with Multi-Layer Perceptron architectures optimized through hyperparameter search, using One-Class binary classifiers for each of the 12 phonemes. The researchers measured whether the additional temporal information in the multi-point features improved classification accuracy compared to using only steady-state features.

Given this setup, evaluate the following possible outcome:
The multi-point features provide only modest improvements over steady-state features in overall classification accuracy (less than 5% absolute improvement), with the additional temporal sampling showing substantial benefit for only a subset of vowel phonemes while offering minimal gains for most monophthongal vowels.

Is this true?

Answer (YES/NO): NO